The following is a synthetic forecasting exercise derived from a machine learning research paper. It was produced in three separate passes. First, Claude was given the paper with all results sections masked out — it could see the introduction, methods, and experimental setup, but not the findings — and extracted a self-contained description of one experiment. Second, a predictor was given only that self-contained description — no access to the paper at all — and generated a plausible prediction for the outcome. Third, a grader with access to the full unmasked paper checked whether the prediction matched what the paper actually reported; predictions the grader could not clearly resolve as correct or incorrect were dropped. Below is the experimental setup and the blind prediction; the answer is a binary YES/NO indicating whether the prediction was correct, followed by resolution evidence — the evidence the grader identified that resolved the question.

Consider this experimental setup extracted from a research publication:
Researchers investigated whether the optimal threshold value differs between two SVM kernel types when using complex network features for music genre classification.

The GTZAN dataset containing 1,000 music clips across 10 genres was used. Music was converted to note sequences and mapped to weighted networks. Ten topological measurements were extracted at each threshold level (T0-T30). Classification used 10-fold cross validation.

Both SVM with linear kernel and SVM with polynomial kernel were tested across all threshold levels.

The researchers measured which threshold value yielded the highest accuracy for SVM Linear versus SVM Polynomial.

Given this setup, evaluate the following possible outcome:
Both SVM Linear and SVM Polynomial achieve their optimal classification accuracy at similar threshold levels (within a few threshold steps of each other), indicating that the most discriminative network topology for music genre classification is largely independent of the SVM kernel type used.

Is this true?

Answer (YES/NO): NO